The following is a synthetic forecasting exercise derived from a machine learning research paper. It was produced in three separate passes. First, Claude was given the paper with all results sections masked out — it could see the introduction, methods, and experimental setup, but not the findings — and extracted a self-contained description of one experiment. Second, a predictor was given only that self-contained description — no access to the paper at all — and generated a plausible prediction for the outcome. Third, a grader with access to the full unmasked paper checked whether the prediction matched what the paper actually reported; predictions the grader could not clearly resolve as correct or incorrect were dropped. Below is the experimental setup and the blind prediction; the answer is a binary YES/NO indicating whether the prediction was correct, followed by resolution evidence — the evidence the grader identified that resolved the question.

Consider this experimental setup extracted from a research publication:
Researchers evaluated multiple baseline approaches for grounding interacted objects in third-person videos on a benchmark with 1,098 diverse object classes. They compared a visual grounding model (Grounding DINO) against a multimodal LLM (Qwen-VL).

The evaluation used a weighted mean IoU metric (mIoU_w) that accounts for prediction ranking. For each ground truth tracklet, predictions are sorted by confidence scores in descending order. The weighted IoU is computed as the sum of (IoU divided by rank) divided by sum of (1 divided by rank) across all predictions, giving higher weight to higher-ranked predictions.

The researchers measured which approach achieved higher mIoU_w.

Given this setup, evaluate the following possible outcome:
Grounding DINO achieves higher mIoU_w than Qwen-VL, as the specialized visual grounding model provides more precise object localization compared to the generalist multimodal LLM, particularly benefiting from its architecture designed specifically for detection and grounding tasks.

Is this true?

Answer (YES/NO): YES